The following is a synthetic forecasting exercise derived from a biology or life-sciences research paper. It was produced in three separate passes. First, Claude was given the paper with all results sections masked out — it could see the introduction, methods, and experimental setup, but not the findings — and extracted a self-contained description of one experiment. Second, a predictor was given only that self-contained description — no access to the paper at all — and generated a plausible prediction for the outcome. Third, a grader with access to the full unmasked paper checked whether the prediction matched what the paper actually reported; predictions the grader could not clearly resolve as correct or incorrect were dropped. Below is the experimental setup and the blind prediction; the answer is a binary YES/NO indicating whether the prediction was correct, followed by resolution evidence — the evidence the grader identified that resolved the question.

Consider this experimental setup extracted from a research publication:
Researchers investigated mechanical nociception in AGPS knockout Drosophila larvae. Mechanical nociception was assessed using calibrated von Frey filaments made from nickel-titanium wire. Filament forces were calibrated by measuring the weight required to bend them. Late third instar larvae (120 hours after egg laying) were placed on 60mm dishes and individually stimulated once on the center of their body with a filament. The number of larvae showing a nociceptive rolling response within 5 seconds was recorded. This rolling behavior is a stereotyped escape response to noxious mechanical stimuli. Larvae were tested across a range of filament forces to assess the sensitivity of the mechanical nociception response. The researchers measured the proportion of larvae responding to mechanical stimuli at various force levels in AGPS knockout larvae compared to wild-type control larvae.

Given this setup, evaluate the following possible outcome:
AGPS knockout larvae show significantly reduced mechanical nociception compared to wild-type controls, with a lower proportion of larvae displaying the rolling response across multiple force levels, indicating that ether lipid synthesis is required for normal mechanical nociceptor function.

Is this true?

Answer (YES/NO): NO